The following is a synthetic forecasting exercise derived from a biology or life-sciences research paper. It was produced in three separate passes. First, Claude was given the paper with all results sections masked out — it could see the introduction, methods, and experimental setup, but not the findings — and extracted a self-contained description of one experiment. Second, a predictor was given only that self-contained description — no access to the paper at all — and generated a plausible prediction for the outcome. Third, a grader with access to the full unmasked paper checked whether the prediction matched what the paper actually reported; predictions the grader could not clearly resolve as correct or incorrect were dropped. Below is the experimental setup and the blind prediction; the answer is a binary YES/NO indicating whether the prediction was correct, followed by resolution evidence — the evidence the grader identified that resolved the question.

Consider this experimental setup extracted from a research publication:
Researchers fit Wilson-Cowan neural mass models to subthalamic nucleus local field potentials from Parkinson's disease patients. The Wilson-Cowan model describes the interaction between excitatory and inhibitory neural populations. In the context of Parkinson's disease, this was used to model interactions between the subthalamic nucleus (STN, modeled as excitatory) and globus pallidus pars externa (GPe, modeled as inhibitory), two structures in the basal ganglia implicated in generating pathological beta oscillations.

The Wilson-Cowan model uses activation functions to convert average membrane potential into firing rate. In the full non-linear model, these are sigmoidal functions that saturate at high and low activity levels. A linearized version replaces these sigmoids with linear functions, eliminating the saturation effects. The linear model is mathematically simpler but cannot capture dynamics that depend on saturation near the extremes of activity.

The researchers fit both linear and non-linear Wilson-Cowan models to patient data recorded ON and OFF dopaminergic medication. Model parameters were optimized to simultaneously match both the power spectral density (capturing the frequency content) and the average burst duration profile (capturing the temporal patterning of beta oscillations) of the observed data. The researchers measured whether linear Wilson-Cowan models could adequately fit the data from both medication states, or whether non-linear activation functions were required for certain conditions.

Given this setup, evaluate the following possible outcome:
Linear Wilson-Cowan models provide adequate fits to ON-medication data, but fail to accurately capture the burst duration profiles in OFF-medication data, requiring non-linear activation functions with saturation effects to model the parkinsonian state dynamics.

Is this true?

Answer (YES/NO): YES